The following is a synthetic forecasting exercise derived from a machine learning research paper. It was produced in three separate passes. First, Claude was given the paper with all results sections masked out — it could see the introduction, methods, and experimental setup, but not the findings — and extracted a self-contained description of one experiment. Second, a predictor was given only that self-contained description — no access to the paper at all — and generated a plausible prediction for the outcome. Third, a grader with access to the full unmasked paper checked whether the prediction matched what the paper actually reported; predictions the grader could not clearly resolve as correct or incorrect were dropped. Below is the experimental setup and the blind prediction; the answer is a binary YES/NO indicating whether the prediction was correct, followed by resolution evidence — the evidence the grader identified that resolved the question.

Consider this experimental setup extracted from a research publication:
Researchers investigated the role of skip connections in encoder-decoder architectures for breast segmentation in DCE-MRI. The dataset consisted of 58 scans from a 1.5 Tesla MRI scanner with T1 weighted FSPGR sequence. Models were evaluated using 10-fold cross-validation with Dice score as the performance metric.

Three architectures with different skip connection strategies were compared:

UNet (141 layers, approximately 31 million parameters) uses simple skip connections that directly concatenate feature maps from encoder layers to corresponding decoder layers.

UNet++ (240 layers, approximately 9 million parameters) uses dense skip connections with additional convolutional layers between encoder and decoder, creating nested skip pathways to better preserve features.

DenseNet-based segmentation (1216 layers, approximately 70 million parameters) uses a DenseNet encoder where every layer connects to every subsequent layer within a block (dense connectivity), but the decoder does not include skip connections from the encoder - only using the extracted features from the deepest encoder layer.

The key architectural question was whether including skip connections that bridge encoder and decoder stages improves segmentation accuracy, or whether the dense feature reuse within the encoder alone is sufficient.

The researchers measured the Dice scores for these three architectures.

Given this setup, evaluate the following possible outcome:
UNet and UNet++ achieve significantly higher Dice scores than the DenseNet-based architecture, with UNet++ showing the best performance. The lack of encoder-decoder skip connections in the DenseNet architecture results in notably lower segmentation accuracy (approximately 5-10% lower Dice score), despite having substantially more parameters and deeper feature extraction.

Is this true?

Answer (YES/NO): NO